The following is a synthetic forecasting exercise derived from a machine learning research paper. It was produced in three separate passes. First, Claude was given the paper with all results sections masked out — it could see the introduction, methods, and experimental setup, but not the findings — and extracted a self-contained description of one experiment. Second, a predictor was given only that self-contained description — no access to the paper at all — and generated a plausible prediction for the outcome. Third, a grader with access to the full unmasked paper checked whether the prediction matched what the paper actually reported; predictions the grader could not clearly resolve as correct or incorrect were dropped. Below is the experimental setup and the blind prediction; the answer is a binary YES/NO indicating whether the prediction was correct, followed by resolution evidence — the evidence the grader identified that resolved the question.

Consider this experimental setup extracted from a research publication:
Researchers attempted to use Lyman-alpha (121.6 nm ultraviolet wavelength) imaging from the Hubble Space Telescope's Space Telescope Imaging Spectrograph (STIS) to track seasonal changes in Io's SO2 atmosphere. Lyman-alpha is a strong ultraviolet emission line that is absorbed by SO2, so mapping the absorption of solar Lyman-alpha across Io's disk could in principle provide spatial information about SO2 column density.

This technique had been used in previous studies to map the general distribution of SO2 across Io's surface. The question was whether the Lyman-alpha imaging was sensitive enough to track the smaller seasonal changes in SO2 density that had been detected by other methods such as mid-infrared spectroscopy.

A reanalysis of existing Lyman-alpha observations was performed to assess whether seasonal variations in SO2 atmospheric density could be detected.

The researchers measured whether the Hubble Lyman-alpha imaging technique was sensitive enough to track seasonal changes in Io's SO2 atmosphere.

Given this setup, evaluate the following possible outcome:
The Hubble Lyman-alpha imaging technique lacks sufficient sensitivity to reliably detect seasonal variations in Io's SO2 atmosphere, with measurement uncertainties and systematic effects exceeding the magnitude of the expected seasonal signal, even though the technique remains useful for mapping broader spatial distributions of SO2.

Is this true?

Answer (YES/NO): YES